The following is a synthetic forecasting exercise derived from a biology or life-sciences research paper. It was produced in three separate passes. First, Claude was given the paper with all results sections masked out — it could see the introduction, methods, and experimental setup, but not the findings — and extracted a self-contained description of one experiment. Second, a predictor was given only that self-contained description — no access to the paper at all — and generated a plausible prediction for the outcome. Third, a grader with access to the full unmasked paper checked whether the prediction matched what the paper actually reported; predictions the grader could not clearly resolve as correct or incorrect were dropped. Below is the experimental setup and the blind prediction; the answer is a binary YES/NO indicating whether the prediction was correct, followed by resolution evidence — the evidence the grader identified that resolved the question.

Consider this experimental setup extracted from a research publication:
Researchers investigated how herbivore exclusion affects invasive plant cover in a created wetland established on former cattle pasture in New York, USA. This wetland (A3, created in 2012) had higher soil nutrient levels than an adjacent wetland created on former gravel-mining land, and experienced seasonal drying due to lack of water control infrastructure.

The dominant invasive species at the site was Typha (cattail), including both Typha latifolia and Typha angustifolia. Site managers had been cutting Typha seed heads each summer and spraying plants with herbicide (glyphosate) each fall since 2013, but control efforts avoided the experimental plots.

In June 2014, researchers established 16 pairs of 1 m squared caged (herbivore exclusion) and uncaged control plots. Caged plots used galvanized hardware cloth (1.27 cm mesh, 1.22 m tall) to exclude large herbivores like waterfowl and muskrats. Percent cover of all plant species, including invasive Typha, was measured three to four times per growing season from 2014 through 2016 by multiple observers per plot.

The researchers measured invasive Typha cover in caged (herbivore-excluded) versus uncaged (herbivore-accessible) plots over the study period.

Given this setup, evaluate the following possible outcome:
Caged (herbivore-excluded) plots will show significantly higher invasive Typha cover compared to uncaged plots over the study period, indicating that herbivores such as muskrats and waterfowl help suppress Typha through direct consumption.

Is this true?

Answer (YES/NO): NO